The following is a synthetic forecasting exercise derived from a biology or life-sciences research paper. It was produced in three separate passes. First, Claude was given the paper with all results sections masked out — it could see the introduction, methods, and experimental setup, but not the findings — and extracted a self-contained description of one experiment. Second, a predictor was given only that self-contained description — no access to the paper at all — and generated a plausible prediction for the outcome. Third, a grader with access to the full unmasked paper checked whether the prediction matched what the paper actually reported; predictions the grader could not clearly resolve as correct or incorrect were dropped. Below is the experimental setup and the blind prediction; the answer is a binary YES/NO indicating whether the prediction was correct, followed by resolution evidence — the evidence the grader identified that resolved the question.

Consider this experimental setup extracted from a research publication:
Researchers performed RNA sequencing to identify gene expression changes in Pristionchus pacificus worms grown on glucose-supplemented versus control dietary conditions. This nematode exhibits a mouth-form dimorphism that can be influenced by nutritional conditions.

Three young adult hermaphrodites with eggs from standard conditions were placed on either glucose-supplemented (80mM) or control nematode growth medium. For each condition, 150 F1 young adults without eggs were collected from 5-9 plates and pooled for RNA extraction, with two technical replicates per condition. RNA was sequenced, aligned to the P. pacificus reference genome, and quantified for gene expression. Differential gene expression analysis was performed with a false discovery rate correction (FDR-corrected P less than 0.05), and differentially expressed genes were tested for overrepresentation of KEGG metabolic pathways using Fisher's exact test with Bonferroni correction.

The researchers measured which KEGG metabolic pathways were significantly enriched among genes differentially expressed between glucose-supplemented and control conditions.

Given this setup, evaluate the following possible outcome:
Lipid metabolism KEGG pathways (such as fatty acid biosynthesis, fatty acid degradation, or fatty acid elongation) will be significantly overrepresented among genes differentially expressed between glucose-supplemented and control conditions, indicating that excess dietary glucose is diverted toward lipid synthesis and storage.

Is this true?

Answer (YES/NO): YES